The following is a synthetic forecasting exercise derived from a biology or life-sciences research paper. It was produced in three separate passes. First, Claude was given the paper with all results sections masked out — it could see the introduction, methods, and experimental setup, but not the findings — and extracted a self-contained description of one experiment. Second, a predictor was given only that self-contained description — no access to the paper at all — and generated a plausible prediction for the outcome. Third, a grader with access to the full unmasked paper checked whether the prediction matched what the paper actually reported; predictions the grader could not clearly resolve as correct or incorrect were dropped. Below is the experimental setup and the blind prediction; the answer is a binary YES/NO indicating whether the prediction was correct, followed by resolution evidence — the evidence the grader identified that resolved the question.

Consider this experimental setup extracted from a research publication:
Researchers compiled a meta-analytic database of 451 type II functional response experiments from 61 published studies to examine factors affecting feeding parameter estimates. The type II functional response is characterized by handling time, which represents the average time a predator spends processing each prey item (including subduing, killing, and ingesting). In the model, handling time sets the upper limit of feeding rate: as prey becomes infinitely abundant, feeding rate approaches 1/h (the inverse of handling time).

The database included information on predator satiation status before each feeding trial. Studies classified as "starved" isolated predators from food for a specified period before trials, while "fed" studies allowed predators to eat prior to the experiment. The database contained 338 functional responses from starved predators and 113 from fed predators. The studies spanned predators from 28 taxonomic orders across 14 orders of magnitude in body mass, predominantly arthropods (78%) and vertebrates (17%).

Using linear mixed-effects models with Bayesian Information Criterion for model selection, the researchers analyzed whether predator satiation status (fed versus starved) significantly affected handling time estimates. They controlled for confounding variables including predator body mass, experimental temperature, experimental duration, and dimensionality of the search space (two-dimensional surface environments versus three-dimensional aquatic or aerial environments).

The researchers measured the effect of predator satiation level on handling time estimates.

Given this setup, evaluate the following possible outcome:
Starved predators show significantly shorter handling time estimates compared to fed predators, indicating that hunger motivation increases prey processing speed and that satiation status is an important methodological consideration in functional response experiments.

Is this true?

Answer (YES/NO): YES